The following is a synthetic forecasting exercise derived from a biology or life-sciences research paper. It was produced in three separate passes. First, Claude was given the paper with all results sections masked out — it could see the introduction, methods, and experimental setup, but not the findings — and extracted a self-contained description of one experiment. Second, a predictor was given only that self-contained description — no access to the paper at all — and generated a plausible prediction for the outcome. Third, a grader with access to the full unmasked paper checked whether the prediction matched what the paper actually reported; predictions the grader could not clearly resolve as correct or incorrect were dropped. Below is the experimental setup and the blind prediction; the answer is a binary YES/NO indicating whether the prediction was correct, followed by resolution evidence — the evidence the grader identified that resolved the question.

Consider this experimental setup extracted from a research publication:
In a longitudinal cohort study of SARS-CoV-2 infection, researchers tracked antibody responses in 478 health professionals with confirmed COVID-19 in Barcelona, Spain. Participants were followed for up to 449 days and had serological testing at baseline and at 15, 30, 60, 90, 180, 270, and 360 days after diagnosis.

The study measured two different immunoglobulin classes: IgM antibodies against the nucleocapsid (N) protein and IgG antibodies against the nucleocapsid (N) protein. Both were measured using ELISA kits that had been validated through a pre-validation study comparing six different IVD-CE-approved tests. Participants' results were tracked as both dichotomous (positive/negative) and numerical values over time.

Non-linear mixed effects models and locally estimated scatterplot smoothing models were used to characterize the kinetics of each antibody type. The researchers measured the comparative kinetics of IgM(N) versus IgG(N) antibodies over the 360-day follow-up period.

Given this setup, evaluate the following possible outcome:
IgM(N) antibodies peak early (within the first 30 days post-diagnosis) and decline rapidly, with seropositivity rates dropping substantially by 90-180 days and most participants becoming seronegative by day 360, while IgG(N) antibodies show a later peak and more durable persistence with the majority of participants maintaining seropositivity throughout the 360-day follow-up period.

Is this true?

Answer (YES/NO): NO